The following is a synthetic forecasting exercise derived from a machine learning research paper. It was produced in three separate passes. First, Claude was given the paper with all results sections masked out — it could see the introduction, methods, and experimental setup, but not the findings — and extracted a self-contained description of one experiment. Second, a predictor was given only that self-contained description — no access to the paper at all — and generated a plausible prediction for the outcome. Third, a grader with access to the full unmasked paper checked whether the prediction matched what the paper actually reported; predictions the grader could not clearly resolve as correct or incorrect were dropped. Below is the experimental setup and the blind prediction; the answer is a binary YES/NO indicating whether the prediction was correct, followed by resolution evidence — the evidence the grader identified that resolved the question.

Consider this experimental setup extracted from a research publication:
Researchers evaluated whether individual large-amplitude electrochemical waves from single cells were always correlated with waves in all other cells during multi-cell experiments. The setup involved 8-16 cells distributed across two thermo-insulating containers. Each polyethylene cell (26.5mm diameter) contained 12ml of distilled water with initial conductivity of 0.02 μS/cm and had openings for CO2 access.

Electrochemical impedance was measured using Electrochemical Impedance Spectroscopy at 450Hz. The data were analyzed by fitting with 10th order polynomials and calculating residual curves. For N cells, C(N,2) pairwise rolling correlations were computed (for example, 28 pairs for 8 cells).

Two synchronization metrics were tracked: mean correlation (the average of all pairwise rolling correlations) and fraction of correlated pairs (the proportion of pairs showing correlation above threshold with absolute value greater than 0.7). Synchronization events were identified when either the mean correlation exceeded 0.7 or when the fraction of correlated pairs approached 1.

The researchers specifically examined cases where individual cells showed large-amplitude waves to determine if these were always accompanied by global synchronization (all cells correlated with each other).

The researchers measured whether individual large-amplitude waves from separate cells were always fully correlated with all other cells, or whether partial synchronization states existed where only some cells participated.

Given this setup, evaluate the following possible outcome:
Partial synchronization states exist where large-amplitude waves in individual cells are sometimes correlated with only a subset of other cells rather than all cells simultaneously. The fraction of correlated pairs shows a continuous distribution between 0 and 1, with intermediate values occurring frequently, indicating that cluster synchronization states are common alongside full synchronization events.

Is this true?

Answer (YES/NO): YES